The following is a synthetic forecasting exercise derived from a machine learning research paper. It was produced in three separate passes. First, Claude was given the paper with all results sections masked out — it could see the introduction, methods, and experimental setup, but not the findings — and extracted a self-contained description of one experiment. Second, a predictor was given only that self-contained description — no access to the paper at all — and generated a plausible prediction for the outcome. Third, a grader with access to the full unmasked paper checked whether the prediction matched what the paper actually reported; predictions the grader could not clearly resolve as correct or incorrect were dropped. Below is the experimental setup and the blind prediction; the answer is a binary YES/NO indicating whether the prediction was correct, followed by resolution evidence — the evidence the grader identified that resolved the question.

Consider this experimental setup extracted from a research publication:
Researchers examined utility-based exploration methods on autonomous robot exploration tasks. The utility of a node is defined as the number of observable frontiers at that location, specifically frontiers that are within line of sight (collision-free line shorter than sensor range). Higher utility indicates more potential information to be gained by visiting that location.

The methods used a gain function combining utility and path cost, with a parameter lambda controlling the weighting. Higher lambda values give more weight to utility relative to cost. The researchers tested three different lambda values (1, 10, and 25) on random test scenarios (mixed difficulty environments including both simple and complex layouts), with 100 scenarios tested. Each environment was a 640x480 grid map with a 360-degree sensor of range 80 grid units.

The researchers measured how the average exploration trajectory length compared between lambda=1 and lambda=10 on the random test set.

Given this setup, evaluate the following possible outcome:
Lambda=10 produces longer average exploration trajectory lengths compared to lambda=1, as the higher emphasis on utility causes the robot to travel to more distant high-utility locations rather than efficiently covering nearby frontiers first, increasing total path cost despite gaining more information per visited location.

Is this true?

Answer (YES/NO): NO